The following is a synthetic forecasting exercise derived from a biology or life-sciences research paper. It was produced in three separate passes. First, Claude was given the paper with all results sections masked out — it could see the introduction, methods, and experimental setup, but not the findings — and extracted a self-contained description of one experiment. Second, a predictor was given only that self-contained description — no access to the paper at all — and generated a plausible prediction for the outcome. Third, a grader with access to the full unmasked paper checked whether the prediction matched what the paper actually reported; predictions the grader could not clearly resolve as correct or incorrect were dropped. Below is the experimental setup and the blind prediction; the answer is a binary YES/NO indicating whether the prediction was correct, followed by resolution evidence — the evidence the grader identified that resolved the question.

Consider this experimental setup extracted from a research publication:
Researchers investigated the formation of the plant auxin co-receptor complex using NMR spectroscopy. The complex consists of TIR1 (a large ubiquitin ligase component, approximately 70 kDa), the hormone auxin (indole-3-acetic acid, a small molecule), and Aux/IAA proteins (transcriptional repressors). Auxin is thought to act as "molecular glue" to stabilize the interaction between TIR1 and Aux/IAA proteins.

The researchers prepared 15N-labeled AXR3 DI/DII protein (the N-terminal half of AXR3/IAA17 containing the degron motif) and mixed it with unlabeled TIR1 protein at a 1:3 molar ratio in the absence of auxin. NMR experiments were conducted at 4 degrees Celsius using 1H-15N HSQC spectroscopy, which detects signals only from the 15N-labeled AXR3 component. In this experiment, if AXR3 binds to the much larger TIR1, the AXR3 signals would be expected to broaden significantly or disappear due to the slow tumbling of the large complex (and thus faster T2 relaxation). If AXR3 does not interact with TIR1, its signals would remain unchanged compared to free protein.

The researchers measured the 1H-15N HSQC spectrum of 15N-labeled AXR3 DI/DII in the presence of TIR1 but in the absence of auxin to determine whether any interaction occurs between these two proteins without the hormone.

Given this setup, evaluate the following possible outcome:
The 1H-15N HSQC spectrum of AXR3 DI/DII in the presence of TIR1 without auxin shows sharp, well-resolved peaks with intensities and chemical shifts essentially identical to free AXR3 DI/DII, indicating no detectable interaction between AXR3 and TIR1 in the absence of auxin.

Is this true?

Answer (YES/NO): NO